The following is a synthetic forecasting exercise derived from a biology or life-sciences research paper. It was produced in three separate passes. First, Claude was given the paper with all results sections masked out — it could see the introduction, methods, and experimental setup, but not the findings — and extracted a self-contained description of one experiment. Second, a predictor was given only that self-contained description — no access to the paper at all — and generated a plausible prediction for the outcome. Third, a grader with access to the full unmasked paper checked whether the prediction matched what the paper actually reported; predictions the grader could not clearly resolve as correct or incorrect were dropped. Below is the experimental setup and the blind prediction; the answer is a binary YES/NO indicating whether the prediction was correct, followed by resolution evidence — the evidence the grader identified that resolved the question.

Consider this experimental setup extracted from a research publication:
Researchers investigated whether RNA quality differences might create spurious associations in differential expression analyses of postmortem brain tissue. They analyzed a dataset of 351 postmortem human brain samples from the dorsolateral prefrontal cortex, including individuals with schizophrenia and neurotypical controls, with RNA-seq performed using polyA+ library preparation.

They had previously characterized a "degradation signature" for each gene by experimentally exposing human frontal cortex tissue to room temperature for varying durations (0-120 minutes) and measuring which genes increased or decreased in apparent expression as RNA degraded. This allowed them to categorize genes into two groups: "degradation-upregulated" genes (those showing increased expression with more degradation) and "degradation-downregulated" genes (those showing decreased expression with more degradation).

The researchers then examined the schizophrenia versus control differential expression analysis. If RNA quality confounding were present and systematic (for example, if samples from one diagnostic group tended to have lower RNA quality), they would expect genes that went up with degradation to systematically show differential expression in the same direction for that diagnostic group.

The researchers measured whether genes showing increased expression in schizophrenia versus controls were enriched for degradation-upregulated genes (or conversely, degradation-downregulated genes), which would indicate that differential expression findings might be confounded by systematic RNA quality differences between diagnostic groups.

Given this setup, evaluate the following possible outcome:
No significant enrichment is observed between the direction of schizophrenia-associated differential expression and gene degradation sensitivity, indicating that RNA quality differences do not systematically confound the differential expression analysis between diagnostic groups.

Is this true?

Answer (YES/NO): NO